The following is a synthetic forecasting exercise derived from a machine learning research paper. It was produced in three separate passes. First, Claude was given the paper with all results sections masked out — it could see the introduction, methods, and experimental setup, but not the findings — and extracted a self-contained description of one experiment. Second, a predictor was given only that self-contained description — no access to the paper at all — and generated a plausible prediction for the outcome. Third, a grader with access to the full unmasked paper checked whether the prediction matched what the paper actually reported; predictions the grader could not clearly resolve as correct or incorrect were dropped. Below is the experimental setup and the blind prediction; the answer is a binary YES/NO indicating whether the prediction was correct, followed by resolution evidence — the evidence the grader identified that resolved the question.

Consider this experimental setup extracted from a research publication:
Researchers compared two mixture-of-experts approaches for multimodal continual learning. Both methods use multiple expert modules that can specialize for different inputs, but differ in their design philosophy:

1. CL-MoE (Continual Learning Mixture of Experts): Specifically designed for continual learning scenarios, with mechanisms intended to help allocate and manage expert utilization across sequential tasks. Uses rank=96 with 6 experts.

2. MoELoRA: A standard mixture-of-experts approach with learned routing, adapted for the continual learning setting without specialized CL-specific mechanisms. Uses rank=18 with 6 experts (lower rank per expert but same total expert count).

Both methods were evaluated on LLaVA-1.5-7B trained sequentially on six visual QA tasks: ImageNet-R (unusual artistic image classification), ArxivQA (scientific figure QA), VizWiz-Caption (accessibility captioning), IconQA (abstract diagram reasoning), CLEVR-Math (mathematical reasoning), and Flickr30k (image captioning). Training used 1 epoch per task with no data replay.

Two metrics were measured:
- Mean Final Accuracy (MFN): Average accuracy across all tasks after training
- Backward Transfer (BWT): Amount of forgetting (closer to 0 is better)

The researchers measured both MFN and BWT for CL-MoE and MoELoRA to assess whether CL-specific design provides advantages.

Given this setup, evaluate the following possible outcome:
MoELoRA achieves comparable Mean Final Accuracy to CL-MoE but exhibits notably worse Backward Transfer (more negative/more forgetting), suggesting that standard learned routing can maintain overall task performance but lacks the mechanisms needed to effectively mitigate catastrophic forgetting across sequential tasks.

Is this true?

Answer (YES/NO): NO